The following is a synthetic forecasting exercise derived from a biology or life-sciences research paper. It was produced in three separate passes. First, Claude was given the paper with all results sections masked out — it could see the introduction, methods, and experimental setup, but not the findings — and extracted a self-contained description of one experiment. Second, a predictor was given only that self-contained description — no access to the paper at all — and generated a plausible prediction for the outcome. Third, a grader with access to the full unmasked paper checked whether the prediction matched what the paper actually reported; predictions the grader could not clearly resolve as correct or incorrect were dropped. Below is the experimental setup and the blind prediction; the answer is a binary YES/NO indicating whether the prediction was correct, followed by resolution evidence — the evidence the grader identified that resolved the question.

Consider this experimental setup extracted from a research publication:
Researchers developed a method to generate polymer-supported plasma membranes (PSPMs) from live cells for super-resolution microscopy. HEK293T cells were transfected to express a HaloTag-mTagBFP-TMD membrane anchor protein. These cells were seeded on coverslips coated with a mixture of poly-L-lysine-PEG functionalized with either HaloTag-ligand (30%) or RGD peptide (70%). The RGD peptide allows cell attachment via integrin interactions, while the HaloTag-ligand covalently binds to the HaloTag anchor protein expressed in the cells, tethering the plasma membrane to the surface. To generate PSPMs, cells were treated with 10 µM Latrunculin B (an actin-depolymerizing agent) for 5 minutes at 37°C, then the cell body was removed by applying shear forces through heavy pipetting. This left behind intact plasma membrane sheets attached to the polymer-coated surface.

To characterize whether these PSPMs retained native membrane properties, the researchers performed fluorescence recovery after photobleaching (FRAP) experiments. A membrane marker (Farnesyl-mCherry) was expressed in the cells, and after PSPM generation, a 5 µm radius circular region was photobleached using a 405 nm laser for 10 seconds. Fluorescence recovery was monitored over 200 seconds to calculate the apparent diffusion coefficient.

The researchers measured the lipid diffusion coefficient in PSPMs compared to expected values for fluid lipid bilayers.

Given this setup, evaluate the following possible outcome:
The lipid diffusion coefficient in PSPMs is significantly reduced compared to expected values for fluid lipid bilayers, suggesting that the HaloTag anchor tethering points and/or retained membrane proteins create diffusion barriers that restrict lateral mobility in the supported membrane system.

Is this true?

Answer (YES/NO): NO